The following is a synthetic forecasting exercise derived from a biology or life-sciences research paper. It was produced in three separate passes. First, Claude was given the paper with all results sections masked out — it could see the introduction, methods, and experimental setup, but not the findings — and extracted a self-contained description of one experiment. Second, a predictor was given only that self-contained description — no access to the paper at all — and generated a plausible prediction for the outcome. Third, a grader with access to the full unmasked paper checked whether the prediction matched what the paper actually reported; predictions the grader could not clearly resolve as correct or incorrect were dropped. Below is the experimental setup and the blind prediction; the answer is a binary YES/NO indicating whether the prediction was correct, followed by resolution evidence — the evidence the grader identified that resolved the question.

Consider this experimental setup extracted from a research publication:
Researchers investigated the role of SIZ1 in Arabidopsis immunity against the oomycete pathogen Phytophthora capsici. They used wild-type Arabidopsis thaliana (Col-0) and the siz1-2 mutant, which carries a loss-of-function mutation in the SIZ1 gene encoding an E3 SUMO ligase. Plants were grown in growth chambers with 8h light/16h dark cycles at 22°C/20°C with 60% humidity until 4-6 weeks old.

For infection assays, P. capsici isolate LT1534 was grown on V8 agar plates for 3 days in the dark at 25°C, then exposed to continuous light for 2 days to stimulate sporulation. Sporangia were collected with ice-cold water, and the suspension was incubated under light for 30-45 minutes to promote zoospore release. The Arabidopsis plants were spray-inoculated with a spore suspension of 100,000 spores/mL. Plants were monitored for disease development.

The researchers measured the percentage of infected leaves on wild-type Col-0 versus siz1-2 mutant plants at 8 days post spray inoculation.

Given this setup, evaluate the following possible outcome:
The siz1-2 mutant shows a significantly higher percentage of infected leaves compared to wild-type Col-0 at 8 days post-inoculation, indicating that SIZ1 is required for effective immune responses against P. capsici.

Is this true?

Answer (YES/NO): NO